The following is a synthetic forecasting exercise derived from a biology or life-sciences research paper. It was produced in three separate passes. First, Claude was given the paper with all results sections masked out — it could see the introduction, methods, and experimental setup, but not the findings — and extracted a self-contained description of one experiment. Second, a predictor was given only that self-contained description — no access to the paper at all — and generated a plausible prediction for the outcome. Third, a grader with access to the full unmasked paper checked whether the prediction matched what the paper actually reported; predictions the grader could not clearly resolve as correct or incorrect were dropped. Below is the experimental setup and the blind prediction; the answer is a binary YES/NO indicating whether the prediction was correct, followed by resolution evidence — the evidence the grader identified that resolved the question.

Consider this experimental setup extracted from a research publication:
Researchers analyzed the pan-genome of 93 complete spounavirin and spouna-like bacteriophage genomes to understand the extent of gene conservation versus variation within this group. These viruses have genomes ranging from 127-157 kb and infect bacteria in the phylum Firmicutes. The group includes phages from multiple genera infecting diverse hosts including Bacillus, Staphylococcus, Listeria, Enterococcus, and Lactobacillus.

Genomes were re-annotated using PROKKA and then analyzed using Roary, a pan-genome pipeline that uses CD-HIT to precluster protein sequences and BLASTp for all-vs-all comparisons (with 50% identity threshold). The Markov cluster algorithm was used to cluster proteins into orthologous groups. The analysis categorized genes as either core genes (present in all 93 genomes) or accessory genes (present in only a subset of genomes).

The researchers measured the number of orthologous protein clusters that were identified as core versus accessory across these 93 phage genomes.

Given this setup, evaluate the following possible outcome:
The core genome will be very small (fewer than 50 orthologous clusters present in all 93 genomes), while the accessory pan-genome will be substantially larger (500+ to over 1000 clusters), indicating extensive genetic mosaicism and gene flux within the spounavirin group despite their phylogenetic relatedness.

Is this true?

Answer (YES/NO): NO